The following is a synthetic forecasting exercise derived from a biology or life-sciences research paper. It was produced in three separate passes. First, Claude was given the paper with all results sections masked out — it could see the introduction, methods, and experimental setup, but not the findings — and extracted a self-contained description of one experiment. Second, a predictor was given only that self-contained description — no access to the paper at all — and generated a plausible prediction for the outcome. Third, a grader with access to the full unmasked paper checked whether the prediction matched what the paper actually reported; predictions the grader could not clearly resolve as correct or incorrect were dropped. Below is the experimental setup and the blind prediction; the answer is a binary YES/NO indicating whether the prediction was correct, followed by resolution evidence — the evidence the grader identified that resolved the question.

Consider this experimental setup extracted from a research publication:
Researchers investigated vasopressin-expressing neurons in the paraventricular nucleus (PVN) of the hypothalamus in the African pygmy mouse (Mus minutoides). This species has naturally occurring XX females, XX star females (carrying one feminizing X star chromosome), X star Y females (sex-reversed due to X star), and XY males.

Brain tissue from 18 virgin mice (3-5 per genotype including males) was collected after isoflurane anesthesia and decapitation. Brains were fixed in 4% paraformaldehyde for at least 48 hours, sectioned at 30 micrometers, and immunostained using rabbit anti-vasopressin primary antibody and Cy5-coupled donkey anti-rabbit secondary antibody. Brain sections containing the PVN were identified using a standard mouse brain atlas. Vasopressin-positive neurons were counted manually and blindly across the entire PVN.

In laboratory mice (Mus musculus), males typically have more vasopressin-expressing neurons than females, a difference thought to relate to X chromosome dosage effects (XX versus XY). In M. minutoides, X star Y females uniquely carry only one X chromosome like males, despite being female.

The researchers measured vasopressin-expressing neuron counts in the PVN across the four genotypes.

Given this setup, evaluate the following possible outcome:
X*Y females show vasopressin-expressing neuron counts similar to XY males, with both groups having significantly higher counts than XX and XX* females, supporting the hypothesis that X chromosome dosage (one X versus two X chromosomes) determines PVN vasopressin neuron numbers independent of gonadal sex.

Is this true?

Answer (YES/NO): NO